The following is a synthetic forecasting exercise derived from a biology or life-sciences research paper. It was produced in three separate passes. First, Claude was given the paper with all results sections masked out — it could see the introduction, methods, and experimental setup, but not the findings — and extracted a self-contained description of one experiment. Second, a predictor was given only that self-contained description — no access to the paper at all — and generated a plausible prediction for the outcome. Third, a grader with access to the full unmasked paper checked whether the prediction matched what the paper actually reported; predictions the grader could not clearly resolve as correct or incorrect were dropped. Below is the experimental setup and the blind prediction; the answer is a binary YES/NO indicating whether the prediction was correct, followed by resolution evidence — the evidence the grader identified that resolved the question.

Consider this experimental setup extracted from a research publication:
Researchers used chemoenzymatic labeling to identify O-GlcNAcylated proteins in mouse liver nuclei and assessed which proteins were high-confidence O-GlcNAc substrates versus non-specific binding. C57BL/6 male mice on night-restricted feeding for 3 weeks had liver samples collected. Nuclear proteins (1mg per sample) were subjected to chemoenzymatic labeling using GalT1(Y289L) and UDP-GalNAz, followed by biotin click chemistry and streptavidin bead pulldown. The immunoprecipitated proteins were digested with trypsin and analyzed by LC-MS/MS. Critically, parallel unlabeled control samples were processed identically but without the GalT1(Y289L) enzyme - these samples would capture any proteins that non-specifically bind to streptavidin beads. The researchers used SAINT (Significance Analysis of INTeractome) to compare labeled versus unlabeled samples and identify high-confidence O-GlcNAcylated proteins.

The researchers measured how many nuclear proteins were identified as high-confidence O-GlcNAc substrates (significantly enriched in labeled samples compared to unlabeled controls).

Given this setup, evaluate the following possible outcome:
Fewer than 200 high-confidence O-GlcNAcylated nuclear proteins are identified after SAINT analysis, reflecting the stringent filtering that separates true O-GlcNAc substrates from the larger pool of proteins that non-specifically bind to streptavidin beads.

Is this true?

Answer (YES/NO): NO